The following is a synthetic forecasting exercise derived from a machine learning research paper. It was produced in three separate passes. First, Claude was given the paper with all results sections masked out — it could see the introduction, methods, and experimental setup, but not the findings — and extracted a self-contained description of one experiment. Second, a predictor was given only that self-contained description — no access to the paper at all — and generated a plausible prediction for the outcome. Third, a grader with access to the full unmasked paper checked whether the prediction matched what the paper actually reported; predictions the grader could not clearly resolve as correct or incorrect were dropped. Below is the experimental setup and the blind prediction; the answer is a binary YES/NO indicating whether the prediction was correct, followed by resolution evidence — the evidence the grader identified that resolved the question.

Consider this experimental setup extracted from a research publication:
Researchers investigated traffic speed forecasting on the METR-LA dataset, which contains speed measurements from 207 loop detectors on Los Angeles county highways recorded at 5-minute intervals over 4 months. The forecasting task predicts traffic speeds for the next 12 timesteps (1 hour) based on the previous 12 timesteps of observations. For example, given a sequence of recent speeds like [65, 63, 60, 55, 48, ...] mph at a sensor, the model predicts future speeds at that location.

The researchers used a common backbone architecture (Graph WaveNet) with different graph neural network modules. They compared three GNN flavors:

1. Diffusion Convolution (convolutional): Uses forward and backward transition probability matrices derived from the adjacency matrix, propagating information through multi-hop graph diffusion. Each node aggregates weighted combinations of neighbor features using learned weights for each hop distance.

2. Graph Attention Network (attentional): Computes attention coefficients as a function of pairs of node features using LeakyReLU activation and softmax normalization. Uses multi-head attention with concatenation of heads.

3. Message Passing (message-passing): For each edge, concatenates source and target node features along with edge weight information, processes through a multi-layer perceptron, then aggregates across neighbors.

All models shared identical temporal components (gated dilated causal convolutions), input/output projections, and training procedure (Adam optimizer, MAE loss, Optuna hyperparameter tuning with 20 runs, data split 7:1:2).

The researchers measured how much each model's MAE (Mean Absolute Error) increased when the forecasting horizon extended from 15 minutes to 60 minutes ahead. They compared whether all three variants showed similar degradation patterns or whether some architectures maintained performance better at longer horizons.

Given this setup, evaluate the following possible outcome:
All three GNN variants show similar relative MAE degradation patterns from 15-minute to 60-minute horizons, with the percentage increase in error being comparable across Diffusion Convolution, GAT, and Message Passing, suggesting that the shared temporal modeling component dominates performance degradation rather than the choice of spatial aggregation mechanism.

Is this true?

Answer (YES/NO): NO